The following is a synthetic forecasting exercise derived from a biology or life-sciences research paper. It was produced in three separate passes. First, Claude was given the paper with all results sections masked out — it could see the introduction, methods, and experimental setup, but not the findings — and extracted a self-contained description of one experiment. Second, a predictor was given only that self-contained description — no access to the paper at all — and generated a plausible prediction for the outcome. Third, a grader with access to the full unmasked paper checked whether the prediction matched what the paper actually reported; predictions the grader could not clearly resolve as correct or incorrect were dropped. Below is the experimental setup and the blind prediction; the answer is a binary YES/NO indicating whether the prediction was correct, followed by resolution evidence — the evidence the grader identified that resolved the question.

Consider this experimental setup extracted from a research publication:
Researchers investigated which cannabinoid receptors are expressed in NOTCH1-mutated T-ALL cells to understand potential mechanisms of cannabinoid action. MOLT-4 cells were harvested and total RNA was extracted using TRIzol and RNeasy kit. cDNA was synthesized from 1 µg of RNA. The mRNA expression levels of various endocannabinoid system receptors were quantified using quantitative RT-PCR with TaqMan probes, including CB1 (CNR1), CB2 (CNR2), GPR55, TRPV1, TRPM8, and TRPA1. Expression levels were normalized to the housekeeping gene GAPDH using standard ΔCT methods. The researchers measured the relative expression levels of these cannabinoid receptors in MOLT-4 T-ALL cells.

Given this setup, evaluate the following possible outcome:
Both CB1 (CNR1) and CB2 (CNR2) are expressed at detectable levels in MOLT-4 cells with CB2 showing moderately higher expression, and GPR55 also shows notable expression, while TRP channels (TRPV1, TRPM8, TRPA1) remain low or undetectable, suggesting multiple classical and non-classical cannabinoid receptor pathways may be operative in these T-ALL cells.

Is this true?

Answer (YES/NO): NO